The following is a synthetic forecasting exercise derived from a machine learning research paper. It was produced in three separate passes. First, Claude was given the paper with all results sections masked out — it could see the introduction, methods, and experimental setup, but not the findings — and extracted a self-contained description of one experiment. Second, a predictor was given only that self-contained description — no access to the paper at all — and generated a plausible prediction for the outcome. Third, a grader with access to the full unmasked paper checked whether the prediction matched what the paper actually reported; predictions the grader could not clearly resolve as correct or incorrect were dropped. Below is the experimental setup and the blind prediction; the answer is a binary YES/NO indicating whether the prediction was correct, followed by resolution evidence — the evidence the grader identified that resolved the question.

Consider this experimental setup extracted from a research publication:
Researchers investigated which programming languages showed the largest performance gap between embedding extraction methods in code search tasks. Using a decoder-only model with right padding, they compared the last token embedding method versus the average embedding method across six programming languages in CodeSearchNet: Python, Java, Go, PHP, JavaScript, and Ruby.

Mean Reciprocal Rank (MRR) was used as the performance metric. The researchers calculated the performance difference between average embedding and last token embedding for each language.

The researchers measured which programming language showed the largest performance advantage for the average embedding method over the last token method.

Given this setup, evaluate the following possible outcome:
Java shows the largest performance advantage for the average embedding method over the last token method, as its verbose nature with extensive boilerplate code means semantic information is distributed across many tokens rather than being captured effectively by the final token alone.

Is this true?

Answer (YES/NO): NO